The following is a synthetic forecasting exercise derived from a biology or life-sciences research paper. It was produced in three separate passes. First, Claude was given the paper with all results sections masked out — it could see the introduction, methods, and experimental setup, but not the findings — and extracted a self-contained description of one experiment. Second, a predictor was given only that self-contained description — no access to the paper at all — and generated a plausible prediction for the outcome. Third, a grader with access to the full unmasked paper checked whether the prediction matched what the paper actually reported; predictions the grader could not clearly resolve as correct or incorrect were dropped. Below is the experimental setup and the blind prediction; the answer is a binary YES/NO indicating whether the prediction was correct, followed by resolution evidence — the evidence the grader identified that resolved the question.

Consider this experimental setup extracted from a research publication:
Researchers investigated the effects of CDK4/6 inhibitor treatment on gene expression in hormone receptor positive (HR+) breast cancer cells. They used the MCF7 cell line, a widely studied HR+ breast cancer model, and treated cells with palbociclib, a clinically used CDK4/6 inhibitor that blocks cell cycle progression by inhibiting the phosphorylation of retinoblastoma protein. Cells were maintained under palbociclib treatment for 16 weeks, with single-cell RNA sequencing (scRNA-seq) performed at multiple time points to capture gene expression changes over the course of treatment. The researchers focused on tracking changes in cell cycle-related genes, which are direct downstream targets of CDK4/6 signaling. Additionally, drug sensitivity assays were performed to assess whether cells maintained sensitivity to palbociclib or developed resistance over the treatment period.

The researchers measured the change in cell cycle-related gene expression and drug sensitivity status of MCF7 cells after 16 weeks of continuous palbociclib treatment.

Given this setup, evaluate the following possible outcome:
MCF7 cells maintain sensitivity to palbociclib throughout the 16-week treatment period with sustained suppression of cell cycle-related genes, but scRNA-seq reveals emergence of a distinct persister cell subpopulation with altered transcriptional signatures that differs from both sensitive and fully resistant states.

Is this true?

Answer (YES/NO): NO